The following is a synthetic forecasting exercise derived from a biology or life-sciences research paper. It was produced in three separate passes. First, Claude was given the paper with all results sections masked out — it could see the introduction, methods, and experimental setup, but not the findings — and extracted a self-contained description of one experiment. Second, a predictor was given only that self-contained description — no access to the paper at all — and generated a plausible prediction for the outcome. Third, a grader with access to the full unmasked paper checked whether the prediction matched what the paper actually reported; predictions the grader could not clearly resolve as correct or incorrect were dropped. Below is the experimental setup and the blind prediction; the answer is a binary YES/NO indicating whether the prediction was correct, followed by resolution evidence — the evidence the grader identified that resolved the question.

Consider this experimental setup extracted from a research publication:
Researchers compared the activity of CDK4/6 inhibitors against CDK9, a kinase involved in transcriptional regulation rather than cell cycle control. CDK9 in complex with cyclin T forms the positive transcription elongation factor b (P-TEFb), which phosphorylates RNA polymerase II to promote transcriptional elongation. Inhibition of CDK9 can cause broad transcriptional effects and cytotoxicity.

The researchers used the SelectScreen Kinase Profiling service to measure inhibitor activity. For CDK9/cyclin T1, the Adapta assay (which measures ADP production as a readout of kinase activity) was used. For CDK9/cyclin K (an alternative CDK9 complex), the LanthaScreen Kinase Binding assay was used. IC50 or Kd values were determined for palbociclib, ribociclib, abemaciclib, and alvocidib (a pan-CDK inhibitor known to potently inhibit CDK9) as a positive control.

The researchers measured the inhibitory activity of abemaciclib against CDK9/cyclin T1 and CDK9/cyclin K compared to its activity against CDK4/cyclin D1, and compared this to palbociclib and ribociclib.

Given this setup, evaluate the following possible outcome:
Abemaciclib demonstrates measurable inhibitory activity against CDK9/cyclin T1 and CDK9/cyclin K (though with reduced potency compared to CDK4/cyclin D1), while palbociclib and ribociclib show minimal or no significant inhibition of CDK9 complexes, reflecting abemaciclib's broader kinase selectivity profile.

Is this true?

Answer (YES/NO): YES